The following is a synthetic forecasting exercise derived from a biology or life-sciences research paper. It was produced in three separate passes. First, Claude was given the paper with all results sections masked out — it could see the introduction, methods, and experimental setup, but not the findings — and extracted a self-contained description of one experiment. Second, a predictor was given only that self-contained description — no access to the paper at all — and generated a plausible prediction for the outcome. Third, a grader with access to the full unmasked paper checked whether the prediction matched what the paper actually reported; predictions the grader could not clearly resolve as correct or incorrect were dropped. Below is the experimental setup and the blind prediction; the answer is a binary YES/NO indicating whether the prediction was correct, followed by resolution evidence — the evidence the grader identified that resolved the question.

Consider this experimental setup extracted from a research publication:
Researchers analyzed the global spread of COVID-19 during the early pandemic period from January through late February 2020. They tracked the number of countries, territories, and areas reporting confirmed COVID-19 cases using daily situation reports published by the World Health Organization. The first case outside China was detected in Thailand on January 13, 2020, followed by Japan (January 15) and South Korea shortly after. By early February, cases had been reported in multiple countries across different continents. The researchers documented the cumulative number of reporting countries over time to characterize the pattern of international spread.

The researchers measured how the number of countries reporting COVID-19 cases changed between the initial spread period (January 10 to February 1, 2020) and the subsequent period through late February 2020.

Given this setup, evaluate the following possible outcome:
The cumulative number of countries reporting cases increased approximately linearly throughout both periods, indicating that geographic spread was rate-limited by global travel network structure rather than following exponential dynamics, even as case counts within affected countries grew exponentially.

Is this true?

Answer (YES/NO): NO